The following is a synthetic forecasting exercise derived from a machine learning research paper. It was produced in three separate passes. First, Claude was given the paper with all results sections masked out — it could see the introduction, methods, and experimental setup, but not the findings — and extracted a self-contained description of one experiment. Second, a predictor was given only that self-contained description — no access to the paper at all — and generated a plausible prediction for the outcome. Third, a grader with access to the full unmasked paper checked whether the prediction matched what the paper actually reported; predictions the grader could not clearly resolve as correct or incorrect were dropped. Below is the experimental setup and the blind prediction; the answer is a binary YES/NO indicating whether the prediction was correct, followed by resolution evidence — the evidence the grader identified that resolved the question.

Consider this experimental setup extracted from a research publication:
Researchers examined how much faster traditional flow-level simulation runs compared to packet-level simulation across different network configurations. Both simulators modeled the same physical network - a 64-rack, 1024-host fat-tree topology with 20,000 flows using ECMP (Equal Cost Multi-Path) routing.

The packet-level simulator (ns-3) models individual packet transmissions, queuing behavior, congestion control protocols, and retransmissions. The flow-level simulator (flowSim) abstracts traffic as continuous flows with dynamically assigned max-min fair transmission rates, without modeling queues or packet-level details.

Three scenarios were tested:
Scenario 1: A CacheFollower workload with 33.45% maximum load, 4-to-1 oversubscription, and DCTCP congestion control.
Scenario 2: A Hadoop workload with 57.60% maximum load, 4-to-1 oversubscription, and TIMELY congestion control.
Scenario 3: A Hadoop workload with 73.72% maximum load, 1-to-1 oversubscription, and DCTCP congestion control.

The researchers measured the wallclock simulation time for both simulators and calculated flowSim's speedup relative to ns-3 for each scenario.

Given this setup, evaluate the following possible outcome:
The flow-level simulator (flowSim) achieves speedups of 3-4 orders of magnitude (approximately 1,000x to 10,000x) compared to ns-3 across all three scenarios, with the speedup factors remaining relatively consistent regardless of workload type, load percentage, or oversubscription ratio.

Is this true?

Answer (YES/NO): NO